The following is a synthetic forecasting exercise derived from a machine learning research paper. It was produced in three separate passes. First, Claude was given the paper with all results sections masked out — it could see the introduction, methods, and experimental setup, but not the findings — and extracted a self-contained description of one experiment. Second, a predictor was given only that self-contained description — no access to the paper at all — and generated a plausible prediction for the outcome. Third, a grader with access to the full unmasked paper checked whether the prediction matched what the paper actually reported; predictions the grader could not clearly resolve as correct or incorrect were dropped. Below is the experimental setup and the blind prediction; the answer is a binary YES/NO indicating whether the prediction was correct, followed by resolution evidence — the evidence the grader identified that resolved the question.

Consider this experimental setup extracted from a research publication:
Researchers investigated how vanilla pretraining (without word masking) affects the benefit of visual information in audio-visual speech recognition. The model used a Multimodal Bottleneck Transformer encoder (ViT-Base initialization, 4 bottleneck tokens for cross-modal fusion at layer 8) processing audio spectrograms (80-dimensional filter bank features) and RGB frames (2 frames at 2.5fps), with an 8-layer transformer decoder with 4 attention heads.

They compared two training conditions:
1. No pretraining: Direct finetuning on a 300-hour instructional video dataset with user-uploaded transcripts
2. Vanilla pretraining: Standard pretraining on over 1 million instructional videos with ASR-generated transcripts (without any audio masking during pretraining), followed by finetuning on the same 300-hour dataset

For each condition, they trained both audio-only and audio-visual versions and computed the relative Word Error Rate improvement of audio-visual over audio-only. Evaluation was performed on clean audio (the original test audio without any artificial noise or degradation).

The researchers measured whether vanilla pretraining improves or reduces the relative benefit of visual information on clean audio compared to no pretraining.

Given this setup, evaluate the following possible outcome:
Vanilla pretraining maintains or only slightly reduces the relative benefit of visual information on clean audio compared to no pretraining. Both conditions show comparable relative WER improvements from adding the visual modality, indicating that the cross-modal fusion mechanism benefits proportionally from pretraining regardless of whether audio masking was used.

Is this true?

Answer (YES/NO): NO